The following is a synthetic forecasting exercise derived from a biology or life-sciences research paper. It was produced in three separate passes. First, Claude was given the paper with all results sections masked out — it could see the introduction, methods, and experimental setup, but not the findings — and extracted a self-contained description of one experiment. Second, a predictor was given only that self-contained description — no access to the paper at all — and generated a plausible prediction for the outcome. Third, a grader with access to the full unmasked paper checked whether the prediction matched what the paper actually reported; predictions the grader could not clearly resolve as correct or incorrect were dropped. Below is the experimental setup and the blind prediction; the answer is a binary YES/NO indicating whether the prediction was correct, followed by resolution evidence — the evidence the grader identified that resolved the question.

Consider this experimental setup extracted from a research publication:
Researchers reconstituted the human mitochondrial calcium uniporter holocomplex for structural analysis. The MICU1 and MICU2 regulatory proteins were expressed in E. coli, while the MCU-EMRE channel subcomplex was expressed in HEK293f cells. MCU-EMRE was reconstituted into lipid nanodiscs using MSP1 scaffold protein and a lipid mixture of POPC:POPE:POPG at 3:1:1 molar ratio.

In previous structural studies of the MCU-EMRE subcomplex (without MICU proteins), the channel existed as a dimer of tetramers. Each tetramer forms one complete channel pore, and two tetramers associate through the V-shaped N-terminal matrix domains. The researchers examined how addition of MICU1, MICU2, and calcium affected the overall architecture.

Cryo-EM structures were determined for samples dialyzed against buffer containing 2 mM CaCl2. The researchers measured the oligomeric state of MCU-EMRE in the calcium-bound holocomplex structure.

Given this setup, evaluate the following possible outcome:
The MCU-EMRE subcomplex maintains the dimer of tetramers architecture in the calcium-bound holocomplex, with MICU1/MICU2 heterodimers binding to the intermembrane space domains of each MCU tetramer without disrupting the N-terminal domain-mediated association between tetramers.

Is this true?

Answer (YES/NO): NO